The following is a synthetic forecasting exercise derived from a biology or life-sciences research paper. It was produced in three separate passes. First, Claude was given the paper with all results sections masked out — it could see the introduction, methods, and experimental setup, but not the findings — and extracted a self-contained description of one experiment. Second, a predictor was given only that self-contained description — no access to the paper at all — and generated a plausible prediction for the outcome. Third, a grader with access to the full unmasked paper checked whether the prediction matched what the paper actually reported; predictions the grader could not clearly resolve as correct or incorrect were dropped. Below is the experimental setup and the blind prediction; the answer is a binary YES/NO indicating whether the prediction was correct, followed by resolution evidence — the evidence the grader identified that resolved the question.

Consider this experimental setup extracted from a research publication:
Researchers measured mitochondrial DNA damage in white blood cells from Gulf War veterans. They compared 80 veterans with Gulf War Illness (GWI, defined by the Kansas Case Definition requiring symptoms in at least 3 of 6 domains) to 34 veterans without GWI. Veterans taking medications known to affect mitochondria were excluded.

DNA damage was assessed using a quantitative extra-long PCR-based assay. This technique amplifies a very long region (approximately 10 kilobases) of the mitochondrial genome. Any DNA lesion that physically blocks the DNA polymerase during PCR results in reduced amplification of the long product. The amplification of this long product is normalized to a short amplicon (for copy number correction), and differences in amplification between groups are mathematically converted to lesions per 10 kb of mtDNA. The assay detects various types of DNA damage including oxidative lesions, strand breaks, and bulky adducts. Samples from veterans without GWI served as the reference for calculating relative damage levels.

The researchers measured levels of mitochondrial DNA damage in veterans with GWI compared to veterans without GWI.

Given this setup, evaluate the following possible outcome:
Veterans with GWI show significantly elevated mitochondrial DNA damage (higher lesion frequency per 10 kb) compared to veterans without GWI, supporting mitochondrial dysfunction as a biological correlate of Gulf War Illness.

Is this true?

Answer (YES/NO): NO